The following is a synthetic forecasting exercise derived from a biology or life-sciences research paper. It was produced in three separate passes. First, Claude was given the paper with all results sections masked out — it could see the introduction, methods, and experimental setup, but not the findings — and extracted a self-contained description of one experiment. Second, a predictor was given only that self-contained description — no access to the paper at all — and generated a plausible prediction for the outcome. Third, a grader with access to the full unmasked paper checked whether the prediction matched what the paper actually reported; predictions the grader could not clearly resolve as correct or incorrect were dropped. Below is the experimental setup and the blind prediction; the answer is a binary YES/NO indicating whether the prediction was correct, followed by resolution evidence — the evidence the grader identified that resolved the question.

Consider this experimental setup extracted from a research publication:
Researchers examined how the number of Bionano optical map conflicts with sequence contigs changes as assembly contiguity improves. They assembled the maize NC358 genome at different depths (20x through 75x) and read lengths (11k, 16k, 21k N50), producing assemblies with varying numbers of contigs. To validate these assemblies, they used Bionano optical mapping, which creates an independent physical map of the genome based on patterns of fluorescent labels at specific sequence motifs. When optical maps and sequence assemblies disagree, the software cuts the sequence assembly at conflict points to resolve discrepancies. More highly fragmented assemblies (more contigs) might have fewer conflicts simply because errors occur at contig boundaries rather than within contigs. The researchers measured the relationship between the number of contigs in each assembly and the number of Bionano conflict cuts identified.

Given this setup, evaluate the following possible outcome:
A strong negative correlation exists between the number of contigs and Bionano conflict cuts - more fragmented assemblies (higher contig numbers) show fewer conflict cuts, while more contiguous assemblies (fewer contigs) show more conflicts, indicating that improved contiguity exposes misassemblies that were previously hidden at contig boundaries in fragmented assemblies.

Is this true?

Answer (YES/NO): NO